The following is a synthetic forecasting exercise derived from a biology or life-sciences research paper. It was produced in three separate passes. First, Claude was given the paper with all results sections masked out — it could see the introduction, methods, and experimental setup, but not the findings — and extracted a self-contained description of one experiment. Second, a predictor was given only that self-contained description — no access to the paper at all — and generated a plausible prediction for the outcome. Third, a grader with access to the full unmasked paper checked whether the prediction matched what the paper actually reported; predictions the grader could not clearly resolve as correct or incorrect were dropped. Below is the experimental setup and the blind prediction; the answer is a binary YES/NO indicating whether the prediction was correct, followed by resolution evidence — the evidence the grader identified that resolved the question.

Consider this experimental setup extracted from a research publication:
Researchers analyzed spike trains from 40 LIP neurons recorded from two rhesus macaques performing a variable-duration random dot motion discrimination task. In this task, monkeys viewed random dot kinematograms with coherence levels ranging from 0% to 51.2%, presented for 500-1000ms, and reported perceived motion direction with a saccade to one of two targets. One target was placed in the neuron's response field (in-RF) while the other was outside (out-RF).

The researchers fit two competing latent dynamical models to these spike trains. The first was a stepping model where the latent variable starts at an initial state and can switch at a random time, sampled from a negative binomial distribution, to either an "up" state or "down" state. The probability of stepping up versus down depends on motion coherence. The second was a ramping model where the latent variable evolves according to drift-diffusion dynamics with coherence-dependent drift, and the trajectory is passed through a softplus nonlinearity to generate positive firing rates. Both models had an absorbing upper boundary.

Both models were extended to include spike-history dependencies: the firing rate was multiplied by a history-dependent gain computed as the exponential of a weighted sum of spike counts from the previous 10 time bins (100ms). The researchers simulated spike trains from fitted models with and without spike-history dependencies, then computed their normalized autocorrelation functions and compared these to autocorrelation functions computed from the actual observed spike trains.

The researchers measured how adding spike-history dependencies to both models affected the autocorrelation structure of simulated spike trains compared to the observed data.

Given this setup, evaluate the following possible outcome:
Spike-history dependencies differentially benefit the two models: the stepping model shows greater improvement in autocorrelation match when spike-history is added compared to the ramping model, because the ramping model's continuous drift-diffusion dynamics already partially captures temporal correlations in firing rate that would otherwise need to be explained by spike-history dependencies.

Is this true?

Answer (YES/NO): NO